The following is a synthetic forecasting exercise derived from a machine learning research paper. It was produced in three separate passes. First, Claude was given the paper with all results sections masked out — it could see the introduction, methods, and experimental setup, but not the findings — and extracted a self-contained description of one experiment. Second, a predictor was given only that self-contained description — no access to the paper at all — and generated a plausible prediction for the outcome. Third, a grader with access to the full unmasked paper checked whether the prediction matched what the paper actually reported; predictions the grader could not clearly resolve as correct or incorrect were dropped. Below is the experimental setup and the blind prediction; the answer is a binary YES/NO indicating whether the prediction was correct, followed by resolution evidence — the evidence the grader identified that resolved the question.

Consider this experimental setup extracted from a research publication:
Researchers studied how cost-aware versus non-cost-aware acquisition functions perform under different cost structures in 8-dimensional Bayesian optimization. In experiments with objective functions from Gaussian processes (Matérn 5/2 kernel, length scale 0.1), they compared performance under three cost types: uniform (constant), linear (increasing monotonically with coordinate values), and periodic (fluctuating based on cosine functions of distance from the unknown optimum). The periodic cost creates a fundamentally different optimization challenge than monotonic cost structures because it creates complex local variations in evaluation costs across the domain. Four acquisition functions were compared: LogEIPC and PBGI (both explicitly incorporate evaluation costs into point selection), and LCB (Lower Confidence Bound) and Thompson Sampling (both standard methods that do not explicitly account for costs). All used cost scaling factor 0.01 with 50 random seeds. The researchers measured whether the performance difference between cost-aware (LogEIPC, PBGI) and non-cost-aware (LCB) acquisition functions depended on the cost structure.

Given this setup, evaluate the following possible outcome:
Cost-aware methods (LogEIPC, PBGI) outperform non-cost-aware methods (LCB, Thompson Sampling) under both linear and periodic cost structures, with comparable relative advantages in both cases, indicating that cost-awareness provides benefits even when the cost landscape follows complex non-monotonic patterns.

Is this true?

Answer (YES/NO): NO